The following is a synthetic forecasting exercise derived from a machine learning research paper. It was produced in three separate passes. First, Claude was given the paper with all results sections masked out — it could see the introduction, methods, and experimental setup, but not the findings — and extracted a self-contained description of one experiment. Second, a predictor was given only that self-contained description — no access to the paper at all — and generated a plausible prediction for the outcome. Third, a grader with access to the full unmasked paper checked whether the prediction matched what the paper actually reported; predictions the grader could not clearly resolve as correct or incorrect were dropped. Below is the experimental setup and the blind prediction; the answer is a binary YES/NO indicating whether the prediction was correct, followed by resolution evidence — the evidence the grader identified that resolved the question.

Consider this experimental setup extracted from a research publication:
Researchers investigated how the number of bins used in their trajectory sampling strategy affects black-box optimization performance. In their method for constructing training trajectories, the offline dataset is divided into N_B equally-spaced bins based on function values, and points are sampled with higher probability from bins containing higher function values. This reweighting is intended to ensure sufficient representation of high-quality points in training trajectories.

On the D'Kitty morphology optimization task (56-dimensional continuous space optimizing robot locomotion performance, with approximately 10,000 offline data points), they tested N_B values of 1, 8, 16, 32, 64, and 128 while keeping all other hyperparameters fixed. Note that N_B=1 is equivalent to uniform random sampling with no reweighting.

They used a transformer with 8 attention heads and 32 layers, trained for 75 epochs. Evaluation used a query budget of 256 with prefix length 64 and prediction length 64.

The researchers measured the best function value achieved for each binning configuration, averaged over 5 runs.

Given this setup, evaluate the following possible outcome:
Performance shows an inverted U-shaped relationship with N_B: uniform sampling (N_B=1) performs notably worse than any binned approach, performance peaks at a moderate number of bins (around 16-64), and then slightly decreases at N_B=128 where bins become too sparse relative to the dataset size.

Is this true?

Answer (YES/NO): NO